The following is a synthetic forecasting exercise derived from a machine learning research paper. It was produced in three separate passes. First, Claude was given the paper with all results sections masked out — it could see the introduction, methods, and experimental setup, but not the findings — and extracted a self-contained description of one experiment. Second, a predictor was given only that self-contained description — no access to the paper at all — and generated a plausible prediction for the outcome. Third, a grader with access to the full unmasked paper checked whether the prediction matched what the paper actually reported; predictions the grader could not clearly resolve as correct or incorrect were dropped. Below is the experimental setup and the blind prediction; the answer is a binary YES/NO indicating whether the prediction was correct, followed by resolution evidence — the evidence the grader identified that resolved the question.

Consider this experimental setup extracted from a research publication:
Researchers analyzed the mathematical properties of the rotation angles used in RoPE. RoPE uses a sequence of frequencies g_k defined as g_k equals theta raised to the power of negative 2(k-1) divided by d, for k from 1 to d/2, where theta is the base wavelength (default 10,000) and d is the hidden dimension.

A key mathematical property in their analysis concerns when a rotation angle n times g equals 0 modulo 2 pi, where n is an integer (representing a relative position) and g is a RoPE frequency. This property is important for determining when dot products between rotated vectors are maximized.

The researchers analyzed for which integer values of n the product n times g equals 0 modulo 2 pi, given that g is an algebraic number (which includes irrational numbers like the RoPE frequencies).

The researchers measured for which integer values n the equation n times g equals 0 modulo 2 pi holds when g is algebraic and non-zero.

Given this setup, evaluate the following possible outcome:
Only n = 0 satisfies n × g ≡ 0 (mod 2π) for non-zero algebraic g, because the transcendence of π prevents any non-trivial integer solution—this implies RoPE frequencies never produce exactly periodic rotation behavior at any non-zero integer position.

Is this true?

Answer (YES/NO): YES